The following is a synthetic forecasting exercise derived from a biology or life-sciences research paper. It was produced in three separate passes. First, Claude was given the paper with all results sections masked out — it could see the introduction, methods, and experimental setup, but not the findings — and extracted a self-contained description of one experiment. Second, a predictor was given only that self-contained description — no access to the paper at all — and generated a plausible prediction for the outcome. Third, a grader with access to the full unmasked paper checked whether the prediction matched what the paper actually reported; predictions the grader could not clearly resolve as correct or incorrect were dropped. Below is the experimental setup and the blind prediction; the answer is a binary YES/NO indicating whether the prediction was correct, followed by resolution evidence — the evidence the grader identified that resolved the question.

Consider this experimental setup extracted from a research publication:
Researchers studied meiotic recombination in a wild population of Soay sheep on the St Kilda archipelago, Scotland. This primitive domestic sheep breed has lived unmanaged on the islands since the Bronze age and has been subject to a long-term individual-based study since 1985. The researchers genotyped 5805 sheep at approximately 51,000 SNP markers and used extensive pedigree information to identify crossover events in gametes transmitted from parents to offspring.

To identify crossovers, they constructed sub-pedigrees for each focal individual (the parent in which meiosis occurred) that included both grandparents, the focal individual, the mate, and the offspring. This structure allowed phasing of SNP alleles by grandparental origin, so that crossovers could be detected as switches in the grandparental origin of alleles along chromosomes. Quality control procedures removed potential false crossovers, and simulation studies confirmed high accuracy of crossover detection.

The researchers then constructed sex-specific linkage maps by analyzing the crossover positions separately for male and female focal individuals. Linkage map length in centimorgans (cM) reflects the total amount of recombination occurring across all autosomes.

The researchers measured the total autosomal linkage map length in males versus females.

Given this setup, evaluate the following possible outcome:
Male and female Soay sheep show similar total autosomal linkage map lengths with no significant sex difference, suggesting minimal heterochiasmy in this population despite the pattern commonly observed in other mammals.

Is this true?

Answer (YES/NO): NO